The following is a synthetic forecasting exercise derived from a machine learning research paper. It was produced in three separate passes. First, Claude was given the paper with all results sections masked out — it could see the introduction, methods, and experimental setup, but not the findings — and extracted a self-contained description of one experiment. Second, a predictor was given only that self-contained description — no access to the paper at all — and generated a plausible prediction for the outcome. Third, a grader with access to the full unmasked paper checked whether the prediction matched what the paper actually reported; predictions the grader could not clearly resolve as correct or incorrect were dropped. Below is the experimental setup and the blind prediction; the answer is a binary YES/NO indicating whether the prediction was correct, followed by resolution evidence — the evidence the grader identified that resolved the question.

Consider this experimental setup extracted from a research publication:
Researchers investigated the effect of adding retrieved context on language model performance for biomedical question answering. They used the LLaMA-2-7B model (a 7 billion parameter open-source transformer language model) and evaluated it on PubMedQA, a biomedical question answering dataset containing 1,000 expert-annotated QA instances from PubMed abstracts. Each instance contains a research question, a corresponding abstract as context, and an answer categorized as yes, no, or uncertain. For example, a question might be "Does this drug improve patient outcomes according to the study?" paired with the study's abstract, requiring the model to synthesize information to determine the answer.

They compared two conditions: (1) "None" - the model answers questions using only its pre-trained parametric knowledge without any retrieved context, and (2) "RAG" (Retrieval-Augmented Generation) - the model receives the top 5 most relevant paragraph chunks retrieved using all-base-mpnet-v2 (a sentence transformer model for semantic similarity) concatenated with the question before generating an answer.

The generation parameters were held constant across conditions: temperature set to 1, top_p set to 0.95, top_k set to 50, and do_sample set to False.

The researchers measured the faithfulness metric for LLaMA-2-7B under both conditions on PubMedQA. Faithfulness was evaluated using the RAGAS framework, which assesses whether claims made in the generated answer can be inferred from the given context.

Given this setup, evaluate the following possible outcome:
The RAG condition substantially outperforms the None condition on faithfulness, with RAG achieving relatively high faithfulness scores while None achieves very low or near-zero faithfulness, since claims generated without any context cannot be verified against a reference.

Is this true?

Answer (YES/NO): NO